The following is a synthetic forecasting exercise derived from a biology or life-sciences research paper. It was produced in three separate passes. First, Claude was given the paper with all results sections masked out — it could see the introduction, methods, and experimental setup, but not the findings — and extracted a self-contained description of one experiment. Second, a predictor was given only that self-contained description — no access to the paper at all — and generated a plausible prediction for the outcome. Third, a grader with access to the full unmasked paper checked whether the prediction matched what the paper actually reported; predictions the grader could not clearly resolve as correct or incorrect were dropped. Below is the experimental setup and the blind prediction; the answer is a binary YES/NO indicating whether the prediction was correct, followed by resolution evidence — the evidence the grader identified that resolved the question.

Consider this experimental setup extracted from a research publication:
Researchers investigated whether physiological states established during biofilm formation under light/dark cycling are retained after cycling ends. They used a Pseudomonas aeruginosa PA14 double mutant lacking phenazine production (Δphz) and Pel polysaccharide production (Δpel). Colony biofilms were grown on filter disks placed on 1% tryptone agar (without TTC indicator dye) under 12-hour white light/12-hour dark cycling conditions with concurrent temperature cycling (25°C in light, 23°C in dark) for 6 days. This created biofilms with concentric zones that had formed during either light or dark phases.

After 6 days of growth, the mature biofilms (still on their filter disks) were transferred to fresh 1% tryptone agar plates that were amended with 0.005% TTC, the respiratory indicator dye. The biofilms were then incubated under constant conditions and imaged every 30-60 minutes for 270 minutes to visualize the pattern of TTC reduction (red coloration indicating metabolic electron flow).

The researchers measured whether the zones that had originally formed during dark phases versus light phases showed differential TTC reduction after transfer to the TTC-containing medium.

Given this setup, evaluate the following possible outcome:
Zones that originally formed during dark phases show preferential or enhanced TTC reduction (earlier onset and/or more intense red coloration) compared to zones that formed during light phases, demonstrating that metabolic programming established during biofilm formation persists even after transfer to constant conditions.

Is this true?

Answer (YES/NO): YES